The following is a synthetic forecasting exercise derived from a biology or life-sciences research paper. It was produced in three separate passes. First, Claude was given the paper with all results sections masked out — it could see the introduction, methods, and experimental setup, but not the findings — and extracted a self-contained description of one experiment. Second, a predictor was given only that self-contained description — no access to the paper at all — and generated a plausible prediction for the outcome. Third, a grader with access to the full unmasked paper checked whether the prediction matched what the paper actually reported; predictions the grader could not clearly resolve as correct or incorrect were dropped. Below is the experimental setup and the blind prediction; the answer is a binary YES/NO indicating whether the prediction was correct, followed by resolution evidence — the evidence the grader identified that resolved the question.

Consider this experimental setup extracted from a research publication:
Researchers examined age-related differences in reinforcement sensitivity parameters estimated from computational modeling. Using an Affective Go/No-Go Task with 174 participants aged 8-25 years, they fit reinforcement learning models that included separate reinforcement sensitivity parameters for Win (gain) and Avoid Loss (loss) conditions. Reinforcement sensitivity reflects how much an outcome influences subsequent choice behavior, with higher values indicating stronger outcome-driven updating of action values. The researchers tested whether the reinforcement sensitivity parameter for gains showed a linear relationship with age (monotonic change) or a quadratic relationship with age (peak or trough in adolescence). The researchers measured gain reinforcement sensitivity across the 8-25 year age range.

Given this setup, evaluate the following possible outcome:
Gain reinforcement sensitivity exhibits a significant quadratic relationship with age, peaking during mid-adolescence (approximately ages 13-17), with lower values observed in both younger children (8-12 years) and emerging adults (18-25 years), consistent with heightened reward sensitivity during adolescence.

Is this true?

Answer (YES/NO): NO